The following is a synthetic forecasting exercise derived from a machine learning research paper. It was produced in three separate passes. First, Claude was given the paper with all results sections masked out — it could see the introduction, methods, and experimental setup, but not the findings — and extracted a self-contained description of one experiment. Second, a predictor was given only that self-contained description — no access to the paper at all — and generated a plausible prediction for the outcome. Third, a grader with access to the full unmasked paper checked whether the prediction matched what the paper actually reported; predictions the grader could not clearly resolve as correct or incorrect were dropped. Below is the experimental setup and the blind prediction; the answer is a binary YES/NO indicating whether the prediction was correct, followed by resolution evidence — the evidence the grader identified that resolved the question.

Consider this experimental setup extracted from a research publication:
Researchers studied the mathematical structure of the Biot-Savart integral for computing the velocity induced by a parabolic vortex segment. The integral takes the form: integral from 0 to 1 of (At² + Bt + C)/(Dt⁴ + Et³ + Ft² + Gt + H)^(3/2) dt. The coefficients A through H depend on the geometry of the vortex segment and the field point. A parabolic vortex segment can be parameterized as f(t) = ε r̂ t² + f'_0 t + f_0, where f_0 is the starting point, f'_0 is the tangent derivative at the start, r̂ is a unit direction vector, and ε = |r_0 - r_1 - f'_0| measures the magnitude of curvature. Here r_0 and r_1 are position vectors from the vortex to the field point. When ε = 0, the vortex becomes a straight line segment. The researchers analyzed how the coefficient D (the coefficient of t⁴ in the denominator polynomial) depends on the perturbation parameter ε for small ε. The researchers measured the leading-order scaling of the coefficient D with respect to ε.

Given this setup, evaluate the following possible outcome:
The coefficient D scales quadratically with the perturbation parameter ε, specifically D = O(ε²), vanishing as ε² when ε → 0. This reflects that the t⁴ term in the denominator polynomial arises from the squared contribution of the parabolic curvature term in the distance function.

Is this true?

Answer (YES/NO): YES